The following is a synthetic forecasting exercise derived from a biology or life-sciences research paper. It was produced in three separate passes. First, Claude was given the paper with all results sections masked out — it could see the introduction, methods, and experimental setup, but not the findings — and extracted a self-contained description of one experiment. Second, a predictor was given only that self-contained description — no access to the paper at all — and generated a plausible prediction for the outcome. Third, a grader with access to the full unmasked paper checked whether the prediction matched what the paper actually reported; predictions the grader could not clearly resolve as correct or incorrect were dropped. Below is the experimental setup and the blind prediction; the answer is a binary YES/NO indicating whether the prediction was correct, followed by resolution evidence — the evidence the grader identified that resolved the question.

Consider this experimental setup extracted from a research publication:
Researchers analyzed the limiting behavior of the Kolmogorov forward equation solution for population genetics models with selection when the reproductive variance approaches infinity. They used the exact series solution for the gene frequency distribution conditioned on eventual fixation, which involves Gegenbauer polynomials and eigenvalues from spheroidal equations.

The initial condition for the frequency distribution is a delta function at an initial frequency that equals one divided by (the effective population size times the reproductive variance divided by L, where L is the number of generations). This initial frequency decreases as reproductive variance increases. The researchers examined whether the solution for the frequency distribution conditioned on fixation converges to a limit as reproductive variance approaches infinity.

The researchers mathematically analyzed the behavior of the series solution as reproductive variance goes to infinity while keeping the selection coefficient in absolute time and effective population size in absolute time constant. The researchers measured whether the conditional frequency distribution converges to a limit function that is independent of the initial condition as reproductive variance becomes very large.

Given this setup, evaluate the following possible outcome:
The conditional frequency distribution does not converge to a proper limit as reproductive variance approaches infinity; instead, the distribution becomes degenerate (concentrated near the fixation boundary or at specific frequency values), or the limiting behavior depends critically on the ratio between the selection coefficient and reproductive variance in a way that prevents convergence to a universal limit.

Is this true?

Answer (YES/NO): NO